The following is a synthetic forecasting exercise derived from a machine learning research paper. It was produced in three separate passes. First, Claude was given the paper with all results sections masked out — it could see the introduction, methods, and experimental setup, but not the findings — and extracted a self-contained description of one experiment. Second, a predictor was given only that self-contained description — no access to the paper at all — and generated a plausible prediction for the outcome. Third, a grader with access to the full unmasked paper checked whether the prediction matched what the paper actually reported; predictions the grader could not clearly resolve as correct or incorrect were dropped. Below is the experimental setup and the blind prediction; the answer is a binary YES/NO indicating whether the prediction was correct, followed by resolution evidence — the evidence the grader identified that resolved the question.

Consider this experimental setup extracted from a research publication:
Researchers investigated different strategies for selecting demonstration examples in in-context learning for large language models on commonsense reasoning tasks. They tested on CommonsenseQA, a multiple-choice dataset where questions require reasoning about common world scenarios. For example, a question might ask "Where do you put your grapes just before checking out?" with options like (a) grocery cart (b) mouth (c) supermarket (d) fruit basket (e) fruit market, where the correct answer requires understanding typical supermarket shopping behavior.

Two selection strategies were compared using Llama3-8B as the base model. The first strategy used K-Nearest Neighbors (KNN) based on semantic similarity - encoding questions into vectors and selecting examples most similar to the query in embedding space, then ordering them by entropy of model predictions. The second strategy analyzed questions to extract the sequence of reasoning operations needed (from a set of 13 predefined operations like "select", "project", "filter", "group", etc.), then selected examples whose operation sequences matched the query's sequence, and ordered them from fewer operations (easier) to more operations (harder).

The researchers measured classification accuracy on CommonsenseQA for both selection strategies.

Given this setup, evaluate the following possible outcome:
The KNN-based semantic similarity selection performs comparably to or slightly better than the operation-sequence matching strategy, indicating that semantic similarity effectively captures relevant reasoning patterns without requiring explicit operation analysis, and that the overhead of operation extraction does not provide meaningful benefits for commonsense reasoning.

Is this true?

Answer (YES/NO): YES